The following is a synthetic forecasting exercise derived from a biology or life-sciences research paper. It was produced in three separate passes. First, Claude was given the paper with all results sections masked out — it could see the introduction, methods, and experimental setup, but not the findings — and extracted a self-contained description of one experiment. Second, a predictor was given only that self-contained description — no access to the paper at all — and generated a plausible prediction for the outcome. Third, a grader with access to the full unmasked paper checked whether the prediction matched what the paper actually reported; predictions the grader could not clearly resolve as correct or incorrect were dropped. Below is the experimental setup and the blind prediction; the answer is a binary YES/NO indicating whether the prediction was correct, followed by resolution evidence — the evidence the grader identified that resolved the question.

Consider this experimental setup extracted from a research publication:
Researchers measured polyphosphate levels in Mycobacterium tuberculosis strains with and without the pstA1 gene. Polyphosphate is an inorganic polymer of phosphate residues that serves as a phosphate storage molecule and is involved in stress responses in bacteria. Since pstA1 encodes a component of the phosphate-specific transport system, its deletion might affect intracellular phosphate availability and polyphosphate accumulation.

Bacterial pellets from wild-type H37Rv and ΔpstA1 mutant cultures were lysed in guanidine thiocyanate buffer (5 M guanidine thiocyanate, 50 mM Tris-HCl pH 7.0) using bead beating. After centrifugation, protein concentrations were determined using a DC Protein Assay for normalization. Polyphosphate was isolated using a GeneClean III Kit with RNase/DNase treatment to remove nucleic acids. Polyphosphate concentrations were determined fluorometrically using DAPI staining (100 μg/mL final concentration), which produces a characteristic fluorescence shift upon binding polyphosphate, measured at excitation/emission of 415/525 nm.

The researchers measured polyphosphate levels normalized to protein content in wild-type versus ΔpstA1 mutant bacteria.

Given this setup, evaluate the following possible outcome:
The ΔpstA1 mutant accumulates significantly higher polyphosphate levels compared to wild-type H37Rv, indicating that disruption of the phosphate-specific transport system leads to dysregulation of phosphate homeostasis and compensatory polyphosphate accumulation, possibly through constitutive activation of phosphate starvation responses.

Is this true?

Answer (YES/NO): NO